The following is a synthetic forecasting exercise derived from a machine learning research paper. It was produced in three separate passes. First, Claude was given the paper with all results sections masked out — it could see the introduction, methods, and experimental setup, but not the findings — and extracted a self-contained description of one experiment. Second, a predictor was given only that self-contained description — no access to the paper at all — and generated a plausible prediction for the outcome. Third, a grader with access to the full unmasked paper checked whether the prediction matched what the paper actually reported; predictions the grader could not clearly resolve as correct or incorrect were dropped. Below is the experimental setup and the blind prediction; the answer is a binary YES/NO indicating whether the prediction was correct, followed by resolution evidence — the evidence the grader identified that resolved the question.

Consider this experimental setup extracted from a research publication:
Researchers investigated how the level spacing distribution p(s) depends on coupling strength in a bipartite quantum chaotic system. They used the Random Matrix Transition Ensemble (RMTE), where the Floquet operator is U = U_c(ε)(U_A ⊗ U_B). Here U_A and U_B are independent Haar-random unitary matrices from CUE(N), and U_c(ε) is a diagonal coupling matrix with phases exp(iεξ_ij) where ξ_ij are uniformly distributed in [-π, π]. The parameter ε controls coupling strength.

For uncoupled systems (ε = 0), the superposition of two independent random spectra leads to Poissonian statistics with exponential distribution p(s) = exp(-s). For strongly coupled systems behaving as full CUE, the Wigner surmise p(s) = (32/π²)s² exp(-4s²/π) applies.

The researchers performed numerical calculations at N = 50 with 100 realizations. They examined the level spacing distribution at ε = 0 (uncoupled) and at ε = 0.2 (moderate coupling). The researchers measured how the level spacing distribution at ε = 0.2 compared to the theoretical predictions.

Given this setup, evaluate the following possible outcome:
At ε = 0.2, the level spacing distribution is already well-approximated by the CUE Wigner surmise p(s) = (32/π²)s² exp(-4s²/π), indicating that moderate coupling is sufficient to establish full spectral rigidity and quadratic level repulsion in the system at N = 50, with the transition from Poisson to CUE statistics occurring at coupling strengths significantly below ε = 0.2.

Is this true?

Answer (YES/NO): YES